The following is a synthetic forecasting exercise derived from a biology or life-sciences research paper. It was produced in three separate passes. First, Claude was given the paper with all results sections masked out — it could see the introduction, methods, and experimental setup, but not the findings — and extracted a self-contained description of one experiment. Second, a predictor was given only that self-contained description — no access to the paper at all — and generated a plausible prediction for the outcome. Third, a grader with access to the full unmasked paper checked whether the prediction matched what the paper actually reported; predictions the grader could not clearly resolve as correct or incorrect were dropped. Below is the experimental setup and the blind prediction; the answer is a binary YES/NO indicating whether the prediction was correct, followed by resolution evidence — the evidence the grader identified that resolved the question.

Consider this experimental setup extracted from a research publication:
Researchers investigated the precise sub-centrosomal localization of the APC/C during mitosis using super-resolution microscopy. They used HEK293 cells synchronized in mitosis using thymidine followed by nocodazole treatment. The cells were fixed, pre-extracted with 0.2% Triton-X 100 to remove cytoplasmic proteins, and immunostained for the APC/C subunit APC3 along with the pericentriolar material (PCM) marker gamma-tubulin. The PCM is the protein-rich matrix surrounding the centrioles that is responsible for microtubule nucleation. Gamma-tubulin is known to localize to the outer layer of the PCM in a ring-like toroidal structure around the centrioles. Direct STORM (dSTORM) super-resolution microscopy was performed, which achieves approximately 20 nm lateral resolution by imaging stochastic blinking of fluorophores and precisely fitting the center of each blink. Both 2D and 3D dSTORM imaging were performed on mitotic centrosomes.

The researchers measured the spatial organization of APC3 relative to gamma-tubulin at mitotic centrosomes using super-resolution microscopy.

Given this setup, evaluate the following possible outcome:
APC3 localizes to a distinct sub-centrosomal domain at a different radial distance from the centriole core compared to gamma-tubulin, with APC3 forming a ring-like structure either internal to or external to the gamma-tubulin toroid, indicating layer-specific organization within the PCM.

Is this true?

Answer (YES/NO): YES